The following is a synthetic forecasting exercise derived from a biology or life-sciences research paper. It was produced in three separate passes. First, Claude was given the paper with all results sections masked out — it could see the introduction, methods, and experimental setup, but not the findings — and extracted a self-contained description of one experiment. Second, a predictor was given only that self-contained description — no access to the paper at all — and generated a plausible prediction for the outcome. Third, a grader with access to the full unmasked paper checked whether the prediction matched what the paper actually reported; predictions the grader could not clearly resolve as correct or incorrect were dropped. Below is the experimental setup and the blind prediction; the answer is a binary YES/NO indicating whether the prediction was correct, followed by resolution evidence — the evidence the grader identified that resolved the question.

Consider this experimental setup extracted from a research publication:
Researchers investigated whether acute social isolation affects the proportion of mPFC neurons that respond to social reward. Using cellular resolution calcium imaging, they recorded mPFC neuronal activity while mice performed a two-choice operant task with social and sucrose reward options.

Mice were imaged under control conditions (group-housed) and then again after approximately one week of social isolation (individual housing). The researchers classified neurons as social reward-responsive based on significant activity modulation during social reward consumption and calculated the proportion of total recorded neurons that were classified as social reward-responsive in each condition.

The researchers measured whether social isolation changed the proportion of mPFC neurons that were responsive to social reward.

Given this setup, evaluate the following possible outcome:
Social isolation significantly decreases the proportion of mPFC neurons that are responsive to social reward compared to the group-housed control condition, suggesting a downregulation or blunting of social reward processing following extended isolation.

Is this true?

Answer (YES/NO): NO